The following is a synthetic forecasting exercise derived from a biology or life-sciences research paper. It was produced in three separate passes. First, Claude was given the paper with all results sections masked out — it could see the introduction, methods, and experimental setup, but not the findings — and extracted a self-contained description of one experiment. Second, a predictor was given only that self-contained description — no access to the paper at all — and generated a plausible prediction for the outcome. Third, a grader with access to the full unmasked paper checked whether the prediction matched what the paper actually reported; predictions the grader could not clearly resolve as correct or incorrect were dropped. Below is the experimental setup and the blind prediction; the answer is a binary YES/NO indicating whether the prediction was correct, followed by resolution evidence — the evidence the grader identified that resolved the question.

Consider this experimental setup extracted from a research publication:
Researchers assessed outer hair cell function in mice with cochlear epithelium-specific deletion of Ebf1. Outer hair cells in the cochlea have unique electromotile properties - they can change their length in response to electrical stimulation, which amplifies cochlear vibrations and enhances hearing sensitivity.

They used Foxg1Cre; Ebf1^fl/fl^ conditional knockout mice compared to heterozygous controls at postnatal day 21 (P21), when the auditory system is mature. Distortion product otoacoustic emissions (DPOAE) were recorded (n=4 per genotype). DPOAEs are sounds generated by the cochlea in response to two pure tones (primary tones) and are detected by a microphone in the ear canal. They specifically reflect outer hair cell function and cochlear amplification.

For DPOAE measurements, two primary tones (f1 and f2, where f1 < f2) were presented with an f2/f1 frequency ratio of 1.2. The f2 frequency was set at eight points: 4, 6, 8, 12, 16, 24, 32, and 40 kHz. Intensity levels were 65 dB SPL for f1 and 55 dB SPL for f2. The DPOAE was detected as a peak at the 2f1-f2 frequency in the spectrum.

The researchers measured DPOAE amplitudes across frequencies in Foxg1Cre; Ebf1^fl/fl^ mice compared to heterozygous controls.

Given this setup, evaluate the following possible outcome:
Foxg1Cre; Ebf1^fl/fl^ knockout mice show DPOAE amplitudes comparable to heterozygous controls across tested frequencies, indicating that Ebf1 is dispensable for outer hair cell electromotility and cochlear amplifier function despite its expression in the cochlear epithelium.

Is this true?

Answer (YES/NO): NO